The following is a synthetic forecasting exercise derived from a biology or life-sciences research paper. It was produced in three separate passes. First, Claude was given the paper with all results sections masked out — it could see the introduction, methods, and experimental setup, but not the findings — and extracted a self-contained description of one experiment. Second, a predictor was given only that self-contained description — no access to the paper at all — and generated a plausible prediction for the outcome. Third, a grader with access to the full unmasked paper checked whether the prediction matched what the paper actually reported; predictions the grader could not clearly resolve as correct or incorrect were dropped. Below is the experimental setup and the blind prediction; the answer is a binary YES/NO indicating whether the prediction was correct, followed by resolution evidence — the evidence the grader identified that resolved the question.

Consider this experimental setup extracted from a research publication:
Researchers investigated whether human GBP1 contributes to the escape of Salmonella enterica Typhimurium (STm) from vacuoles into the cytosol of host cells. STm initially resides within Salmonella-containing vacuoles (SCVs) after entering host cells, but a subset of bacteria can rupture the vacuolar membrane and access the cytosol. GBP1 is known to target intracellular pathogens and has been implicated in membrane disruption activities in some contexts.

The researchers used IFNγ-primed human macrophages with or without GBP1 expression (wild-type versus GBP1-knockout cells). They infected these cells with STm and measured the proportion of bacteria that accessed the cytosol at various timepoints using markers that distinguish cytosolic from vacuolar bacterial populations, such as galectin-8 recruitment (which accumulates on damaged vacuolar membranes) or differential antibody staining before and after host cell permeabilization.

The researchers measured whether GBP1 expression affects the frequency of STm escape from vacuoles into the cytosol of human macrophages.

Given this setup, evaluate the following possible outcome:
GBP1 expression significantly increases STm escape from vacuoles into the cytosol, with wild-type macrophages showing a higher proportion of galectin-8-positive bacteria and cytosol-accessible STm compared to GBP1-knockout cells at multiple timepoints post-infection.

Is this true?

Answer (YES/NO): NO